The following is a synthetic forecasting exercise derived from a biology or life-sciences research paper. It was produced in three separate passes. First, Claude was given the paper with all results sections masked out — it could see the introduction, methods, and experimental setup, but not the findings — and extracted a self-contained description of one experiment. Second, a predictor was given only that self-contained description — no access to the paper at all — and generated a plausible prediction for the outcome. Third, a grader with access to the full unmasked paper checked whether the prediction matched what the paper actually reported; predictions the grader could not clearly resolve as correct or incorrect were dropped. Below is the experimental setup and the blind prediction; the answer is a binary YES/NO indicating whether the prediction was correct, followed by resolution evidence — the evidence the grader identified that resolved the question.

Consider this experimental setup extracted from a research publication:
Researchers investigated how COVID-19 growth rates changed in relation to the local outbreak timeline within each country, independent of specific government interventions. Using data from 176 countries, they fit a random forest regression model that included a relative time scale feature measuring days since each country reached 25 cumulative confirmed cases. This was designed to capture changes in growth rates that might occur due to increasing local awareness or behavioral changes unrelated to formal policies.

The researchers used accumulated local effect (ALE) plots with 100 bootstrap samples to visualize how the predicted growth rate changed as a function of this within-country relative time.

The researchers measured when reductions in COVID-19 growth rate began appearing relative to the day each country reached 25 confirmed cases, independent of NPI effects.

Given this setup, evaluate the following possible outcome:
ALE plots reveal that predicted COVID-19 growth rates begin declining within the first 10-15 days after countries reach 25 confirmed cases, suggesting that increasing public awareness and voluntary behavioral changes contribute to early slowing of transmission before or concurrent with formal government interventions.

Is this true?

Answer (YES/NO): YES